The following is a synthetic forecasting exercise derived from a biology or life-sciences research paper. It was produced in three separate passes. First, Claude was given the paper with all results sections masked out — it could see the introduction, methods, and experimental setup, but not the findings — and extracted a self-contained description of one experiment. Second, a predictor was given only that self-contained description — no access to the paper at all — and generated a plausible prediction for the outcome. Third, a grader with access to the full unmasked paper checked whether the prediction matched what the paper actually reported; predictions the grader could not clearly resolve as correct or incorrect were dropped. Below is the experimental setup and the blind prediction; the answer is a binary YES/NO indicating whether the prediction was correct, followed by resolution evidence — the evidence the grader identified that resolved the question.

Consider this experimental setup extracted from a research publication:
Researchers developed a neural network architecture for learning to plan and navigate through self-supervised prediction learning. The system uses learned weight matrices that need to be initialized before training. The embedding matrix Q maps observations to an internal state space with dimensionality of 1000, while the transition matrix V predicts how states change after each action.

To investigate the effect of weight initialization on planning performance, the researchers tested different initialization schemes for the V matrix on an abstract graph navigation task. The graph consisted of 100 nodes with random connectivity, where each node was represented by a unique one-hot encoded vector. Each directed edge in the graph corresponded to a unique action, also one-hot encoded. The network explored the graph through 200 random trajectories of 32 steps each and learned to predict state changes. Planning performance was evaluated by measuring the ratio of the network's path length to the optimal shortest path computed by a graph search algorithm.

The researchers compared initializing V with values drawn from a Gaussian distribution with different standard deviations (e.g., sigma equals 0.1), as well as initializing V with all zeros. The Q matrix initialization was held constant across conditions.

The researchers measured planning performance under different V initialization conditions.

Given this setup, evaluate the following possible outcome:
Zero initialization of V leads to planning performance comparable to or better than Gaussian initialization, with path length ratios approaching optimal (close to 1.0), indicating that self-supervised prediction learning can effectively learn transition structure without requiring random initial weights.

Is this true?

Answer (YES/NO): YES